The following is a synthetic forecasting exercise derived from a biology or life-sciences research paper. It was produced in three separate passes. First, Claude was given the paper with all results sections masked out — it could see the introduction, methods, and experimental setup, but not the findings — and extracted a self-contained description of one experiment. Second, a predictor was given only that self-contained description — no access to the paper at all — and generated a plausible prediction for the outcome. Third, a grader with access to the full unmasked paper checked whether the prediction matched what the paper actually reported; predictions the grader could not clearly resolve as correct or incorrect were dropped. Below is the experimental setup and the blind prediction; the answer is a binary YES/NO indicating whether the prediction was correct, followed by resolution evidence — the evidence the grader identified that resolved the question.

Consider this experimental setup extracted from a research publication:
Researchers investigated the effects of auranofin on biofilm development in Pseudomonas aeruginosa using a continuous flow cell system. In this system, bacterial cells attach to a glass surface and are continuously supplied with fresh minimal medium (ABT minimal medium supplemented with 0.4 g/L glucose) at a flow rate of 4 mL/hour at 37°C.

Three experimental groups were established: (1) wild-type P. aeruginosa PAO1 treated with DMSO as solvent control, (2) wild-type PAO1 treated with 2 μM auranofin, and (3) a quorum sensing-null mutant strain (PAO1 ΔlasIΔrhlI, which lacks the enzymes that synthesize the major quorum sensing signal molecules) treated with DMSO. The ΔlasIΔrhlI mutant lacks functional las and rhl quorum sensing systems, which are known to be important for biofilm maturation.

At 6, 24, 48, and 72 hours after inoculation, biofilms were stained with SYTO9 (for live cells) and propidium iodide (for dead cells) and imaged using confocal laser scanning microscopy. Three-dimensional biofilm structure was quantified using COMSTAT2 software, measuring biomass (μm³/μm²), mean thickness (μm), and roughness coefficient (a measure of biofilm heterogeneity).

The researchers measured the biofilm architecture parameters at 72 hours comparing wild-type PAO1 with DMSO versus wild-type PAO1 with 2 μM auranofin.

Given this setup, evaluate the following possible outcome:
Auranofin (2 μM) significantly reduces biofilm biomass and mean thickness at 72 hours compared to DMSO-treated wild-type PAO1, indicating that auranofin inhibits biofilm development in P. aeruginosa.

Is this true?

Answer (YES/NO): YES